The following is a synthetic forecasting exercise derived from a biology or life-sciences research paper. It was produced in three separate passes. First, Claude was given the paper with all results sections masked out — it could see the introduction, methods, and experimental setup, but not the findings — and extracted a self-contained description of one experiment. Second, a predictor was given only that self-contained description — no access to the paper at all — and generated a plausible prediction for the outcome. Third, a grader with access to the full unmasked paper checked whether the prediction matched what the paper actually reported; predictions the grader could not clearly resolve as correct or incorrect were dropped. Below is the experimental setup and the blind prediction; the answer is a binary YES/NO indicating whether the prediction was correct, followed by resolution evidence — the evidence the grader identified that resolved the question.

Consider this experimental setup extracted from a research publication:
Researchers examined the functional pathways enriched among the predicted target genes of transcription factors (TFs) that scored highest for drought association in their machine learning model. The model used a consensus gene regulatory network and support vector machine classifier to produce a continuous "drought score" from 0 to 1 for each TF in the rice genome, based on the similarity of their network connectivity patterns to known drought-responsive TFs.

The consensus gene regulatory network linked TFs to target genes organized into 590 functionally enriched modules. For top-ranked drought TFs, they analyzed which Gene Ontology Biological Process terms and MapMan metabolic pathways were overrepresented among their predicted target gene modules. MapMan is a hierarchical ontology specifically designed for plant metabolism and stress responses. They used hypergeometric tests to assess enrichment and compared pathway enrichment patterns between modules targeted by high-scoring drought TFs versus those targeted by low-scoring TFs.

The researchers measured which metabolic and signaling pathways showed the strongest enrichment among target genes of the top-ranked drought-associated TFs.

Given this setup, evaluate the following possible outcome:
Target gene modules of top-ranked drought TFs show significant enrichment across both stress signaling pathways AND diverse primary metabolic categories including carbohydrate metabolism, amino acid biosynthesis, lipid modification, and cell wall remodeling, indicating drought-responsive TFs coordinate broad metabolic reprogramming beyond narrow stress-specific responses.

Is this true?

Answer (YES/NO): NO